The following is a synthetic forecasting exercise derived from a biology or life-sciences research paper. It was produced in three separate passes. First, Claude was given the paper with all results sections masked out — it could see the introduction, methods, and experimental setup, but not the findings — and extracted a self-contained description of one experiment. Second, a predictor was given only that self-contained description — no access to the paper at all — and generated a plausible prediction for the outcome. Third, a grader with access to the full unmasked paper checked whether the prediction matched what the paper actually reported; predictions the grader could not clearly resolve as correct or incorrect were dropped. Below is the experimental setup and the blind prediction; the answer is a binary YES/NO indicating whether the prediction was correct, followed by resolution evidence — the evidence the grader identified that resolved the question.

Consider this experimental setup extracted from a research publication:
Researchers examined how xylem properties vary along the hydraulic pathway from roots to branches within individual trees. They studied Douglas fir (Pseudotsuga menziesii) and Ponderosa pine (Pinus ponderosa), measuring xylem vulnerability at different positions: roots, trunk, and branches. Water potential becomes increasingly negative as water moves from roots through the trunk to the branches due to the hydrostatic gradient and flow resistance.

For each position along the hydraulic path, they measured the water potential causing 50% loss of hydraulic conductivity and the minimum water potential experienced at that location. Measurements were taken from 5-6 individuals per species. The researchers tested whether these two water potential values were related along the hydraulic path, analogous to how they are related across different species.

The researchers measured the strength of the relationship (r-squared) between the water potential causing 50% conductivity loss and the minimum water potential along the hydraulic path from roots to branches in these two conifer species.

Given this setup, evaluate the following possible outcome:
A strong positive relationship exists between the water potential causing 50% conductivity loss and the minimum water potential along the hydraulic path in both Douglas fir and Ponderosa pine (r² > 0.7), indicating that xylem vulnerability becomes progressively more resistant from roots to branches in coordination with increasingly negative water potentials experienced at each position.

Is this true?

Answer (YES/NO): NO